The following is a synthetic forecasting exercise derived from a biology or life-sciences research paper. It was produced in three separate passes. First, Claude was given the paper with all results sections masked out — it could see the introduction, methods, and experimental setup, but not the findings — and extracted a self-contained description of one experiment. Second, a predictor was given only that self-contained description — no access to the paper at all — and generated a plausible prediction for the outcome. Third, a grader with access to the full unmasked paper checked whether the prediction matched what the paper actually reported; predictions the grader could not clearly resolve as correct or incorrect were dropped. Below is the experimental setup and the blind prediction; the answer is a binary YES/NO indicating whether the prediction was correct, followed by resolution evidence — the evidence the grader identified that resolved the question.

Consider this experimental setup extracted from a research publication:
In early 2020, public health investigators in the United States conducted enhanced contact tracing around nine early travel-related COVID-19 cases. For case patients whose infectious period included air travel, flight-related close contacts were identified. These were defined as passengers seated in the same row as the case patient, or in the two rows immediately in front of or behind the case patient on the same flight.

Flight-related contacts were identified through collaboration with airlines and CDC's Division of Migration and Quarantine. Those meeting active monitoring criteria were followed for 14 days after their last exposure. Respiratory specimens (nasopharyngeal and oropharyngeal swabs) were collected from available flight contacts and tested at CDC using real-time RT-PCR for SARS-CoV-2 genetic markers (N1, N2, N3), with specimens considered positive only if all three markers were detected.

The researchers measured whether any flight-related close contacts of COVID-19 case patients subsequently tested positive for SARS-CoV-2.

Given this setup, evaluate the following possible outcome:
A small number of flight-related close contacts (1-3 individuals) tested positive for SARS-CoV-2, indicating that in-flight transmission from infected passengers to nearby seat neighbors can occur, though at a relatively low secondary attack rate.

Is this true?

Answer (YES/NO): NO